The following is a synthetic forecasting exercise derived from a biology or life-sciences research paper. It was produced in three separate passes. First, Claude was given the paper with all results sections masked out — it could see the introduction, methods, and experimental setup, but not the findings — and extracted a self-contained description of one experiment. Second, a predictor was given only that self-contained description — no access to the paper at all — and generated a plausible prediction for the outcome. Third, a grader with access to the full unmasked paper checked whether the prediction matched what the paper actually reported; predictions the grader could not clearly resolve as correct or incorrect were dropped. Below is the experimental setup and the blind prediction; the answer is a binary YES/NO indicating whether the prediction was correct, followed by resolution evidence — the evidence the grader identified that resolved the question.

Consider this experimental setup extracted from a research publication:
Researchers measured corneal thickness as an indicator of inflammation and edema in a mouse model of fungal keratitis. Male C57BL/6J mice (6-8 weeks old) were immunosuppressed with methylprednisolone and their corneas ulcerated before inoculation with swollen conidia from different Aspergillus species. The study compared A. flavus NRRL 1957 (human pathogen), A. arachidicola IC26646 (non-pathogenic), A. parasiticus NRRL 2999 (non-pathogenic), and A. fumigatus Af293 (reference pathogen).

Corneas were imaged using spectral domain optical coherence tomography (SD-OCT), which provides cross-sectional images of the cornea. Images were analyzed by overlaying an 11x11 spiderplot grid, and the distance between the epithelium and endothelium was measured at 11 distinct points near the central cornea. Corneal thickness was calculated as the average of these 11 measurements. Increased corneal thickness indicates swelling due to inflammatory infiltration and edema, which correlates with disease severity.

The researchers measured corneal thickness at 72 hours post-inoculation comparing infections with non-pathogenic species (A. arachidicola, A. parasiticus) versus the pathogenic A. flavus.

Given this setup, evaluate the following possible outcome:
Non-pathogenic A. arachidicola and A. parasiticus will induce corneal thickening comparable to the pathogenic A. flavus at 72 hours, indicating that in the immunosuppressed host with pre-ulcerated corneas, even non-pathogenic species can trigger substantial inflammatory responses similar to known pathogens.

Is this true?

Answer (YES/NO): YES